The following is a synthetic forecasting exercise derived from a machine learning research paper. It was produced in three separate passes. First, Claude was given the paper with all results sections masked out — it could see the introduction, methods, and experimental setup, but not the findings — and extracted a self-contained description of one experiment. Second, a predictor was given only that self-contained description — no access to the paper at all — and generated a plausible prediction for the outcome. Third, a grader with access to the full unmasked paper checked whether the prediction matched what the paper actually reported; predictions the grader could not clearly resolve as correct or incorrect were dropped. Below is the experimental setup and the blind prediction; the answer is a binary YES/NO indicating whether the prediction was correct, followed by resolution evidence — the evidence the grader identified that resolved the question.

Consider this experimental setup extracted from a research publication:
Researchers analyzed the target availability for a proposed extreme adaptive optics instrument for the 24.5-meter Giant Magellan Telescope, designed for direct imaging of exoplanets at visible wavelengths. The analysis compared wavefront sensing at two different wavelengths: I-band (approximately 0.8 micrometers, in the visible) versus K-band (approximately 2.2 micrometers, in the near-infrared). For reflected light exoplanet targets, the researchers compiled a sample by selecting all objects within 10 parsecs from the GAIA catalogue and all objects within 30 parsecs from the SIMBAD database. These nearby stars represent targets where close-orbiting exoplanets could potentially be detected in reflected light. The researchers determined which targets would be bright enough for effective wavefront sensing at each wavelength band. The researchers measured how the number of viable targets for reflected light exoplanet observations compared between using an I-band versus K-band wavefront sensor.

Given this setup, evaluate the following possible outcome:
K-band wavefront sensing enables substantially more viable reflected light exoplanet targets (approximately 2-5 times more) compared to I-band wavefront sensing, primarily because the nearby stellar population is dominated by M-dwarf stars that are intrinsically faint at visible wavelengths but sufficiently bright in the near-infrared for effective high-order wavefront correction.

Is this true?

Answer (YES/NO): YES